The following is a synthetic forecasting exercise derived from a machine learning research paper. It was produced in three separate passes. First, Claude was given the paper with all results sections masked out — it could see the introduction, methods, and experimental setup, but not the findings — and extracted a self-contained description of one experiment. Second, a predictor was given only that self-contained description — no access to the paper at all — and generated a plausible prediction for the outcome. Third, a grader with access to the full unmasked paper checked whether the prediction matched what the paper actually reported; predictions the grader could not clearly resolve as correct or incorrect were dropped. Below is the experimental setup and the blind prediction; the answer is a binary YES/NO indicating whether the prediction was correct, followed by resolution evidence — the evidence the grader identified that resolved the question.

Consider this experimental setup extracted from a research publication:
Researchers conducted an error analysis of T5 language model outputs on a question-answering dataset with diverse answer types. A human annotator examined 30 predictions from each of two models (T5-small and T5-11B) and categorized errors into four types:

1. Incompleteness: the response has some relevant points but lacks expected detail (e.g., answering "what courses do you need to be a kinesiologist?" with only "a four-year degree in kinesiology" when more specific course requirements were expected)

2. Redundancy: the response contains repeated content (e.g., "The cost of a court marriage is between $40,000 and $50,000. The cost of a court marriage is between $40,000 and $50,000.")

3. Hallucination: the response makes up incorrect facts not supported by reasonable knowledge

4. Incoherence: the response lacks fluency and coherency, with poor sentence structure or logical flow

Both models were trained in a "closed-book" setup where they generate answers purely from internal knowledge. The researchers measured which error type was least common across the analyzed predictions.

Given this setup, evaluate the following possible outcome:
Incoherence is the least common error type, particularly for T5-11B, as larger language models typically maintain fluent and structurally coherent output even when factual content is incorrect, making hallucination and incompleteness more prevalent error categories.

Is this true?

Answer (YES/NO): YES